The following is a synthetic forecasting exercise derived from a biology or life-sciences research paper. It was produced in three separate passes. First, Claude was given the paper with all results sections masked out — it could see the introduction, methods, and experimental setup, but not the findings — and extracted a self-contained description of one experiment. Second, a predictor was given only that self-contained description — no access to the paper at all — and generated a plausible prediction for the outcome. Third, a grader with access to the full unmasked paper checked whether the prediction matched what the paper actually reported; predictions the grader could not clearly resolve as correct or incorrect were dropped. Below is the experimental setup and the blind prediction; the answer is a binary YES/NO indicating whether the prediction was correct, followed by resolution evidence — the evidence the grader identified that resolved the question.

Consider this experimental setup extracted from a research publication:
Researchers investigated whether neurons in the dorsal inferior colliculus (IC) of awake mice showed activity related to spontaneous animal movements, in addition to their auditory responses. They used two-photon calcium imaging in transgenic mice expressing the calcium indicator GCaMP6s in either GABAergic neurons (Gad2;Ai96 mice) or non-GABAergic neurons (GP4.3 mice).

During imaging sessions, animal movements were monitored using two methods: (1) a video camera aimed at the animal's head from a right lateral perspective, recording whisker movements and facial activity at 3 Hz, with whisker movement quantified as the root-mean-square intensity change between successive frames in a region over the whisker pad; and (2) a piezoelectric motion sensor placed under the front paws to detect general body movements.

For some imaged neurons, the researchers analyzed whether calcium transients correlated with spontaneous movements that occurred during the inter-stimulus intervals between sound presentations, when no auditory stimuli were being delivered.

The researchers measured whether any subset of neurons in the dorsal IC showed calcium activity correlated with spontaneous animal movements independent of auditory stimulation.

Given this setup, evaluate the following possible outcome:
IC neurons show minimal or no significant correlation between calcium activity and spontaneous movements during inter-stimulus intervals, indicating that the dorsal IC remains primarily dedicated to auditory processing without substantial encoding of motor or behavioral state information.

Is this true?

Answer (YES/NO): NO